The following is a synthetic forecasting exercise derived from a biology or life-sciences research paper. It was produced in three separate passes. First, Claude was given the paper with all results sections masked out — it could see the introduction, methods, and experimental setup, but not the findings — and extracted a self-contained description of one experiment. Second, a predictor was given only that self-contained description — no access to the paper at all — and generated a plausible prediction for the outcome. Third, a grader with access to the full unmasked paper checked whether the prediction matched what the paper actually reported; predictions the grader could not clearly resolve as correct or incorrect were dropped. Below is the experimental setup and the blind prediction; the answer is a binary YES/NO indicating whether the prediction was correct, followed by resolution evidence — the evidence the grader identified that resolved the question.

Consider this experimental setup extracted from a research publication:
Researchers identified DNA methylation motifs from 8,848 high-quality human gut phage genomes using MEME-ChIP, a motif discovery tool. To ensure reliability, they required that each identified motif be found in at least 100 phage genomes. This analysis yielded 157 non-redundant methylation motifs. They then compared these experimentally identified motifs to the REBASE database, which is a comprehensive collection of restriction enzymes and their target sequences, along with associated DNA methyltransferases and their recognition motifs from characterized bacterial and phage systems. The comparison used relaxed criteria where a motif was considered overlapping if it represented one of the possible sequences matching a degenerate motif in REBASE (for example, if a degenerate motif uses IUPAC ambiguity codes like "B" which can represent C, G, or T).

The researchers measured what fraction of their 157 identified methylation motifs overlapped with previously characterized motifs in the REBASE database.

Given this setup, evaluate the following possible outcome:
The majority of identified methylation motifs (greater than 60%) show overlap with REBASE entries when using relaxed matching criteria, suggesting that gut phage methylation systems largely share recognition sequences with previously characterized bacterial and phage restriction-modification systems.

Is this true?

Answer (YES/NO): YES